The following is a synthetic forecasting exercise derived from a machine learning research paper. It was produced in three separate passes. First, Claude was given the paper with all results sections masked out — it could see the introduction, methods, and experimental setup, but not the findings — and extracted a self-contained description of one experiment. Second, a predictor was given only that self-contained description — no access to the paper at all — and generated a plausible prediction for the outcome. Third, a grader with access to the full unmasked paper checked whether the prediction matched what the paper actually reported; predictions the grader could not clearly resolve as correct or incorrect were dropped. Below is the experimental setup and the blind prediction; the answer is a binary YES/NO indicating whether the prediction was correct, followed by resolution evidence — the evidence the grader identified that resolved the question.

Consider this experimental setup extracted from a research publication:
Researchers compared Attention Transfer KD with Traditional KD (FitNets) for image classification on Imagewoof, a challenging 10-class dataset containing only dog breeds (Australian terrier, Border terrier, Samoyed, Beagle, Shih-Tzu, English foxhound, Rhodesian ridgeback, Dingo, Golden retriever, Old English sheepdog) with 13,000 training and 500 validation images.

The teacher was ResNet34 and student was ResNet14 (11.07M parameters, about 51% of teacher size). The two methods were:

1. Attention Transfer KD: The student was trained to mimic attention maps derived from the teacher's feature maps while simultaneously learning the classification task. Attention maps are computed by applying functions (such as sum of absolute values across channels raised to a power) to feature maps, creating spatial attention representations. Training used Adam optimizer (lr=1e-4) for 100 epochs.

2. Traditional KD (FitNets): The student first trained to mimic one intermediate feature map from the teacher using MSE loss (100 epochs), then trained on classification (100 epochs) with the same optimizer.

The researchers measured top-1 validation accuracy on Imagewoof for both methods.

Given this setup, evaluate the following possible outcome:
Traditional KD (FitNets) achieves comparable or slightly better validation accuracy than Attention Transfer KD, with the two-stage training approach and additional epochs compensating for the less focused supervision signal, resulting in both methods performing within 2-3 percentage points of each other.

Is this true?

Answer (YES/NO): NO